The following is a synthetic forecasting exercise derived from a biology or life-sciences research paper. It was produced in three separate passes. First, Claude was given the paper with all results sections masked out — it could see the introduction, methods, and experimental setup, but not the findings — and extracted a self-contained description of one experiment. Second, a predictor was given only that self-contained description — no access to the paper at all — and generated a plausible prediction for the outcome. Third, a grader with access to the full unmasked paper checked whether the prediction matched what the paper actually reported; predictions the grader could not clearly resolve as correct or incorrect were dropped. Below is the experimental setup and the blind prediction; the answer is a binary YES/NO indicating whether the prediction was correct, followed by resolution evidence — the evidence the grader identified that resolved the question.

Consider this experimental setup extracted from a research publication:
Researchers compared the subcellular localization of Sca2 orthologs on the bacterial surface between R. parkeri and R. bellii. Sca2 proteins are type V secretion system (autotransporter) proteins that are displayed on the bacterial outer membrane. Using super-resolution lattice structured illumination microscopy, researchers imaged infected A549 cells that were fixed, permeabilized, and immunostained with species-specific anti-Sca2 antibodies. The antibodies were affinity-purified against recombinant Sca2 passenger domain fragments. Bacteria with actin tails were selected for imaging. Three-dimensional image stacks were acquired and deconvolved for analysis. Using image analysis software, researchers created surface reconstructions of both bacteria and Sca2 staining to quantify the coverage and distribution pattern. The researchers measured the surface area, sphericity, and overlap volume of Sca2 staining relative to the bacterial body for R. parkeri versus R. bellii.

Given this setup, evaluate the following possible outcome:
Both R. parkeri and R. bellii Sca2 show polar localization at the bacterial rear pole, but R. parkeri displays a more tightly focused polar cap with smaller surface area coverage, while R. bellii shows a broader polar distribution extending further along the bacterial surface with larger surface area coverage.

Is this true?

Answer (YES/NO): NO